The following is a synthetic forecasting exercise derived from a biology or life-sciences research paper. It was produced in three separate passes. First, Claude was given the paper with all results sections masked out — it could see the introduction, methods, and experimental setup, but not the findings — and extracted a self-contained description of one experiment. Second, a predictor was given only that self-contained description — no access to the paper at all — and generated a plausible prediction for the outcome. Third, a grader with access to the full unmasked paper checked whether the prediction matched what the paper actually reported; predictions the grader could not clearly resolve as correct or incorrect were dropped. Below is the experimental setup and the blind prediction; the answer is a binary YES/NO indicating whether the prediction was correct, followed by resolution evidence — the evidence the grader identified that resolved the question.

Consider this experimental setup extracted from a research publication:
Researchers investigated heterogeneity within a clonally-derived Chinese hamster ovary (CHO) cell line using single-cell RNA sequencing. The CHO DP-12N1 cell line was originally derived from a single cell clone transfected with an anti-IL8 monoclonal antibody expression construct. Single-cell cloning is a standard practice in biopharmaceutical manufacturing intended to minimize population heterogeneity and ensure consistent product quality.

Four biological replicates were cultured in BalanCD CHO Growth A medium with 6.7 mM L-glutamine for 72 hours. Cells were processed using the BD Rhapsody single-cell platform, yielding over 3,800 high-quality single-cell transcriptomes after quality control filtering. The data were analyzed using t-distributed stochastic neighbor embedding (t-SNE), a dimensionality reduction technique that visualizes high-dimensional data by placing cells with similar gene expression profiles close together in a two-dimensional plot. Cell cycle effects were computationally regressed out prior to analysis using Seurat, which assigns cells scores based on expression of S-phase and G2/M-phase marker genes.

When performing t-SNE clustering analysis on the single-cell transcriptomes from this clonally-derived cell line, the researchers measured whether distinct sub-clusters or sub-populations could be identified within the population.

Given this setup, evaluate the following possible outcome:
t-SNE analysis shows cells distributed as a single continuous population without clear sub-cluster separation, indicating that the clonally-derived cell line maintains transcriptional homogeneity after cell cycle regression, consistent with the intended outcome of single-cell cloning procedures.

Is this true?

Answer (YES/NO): NO